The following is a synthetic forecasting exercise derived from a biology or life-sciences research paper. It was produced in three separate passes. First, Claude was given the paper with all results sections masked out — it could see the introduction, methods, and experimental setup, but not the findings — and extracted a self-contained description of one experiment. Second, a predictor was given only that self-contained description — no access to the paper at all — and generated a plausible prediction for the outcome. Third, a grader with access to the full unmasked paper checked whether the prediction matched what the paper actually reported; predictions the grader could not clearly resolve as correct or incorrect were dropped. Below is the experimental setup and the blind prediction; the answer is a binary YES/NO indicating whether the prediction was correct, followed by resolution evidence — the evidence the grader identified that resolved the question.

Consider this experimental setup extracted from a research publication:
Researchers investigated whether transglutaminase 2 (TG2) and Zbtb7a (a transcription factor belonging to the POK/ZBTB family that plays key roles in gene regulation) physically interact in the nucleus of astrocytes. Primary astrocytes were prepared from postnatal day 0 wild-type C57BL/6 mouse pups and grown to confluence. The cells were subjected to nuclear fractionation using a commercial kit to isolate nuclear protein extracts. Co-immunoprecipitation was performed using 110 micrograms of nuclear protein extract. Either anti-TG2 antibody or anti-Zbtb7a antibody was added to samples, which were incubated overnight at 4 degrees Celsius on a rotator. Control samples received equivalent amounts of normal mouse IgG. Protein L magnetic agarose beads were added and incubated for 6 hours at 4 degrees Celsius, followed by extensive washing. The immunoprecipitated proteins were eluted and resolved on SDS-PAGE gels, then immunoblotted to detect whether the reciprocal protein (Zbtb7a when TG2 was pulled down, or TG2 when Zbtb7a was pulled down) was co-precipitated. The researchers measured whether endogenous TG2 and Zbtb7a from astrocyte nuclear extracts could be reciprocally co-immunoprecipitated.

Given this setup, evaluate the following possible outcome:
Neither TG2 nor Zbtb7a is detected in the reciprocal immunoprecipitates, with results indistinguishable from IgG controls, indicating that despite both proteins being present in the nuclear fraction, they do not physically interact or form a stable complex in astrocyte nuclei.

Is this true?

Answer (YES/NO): NO